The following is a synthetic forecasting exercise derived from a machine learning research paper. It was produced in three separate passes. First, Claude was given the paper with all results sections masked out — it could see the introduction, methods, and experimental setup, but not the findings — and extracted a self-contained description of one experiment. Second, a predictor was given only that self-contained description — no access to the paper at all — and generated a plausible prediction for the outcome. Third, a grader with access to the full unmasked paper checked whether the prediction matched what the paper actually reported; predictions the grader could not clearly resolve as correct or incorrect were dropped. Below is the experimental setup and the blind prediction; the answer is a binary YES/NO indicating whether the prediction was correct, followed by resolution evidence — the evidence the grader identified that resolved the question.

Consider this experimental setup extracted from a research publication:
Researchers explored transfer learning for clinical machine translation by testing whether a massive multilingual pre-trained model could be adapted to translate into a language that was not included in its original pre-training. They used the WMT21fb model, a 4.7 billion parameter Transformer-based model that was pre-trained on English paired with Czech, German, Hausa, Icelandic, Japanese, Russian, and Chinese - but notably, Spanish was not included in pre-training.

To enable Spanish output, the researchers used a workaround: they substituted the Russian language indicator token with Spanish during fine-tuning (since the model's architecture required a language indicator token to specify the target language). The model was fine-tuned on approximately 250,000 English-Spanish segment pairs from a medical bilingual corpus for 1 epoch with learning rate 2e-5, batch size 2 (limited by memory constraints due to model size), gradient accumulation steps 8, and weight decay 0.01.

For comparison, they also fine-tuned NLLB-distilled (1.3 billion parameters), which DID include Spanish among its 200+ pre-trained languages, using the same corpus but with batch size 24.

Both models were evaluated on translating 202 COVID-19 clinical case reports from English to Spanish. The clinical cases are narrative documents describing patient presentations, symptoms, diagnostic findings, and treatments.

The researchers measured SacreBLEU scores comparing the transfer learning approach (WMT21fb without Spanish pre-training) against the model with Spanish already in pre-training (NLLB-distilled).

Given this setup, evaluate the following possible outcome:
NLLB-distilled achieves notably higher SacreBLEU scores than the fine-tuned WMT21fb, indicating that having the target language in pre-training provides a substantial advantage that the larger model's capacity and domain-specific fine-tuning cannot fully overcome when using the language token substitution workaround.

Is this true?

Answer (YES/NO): YES